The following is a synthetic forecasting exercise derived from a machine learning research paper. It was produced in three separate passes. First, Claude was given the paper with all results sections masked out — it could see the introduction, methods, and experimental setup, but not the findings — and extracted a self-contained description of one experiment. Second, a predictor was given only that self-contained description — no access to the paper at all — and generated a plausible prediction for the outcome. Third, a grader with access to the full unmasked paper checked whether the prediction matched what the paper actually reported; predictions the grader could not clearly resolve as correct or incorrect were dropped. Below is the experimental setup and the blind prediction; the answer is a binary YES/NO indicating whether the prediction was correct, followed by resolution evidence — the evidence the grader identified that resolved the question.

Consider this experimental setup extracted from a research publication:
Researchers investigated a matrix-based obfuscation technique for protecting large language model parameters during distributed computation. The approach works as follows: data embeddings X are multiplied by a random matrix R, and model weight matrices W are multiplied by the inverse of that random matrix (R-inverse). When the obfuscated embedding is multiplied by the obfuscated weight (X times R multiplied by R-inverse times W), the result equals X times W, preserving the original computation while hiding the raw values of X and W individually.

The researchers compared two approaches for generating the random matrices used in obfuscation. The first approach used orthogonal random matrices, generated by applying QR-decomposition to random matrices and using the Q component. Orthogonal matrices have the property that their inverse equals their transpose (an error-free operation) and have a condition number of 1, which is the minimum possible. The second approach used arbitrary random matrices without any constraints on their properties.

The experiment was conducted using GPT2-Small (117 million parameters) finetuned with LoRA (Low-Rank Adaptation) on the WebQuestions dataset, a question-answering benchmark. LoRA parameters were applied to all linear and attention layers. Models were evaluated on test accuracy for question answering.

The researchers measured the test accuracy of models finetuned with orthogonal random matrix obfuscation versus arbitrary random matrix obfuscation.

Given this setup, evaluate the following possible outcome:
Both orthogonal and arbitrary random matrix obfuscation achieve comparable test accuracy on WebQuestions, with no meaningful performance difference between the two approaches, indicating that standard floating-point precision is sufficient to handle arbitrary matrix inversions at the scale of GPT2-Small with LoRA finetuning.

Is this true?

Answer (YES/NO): NO